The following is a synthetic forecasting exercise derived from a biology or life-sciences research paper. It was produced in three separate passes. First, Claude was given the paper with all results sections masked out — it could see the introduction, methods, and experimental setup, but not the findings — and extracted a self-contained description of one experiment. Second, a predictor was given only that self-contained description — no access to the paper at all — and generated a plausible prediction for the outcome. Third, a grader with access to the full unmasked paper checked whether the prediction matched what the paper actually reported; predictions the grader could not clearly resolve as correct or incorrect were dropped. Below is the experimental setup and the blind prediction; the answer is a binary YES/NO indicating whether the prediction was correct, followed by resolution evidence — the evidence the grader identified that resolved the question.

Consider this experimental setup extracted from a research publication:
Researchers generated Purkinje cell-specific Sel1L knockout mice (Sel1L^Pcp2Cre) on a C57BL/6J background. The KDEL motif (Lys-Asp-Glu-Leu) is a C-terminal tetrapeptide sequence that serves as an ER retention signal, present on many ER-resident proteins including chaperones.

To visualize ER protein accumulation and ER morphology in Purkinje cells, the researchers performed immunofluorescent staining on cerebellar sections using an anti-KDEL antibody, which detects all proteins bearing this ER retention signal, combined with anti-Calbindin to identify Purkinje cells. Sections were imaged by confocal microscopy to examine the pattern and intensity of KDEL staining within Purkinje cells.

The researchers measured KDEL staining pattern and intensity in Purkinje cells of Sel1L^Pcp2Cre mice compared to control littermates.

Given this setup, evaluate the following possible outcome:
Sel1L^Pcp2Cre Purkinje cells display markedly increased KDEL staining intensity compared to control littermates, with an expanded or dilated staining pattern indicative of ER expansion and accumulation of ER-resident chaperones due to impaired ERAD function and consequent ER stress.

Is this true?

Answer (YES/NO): NO